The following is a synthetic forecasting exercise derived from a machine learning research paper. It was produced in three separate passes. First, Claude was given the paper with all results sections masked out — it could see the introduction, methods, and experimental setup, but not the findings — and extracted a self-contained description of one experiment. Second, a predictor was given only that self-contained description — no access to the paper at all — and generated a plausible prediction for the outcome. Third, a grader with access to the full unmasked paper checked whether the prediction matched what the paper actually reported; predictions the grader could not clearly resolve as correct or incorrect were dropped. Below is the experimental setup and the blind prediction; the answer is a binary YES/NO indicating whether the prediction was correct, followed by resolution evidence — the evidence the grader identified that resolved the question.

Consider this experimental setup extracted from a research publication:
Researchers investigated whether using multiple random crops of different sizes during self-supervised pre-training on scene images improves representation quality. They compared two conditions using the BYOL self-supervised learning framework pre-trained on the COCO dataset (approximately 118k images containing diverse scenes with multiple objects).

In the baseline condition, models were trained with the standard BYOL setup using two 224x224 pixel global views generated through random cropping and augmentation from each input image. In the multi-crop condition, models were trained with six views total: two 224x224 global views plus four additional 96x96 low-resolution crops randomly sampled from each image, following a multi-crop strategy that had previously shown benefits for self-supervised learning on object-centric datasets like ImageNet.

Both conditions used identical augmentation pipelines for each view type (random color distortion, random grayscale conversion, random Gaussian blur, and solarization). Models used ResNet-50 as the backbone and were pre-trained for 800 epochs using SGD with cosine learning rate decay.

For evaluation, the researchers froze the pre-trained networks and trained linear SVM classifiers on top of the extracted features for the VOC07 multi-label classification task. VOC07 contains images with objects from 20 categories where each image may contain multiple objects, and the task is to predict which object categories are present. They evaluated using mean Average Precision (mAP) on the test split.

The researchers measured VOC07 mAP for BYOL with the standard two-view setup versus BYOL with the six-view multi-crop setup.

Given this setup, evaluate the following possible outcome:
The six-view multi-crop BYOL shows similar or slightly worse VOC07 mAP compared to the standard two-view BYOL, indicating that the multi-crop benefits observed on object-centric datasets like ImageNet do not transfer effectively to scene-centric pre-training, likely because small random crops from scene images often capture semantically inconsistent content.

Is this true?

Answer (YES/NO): YES